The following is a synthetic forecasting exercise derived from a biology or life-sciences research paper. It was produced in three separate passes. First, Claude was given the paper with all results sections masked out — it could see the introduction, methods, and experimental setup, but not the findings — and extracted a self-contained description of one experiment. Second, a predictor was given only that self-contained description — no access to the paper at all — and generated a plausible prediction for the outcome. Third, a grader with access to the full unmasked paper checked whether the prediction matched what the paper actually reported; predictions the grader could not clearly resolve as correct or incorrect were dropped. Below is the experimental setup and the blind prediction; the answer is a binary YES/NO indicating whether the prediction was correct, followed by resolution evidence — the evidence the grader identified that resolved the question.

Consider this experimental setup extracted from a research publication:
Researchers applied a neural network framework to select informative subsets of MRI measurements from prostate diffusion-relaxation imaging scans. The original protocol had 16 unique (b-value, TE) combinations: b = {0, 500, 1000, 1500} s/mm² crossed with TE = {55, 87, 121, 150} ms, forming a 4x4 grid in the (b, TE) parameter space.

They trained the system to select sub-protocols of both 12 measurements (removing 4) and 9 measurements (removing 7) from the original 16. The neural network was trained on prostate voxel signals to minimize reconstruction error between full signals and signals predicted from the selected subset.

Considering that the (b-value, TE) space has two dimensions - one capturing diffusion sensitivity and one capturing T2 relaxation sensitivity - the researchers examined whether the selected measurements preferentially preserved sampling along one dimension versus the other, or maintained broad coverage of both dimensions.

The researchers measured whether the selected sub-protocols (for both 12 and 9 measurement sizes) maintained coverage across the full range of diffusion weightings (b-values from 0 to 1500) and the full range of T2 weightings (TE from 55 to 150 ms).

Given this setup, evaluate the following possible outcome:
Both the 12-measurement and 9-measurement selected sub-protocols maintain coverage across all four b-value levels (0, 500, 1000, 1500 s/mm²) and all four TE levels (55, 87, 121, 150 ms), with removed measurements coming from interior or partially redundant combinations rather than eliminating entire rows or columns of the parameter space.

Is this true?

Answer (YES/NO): NO